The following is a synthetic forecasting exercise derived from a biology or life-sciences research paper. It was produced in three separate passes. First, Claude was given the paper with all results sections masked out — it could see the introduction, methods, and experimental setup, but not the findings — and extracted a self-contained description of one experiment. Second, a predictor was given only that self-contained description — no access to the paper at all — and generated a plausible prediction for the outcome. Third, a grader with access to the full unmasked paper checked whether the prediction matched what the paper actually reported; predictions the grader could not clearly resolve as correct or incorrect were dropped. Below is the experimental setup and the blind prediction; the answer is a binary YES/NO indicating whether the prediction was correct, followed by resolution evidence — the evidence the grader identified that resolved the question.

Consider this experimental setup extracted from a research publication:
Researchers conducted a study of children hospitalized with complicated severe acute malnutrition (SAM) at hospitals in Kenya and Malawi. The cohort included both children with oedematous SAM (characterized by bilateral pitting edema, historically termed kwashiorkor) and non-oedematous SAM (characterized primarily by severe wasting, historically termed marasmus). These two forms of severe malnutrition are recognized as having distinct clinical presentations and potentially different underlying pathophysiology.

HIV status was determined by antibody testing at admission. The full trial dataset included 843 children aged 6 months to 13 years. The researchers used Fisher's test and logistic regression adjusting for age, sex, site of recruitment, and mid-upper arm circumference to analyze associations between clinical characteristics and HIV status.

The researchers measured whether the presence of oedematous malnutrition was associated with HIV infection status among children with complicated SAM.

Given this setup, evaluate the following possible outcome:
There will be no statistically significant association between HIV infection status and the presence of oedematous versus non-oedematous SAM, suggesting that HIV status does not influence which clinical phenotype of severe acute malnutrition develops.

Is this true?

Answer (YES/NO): YES